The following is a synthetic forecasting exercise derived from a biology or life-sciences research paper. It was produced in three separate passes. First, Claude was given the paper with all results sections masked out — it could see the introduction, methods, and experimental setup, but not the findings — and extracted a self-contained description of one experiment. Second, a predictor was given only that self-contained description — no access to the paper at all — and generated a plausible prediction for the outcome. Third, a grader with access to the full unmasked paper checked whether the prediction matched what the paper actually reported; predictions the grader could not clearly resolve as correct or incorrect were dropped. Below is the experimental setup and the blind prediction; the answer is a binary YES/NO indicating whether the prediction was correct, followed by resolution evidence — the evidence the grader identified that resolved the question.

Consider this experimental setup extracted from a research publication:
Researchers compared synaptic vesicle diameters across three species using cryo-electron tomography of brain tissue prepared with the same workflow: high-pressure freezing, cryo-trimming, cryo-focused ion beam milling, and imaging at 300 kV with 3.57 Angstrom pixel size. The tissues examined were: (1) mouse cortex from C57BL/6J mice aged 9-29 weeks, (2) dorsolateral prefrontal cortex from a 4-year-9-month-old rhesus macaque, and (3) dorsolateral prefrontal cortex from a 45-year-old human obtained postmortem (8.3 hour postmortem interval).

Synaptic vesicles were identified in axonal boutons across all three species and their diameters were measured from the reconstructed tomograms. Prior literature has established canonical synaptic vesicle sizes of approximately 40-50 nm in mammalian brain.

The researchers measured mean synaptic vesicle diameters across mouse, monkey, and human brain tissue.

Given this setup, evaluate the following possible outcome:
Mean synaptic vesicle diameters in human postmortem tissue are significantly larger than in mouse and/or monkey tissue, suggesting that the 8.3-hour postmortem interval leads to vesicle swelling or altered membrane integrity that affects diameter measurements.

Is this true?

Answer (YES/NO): NO